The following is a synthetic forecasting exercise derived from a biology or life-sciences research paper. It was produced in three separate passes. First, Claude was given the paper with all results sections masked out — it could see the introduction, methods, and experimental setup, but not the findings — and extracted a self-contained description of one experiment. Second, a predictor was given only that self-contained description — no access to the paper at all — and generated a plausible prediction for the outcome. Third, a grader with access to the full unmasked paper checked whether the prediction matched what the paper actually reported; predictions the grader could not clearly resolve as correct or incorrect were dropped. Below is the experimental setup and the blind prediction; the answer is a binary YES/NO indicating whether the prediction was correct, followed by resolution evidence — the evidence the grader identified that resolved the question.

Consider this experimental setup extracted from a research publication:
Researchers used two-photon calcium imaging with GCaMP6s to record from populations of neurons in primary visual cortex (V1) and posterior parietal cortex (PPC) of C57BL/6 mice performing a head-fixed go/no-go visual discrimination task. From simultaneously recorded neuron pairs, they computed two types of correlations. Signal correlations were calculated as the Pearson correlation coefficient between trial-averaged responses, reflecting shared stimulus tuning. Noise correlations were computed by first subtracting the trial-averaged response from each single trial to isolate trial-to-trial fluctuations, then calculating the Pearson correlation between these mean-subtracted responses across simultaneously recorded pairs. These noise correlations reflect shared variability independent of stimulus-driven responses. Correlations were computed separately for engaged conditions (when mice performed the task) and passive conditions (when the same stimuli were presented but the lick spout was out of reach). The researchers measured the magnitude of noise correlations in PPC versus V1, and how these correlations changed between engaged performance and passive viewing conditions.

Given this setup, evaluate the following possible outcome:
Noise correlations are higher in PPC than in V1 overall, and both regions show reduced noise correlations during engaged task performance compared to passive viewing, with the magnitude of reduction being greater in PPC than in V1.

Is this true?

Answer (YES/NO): NO